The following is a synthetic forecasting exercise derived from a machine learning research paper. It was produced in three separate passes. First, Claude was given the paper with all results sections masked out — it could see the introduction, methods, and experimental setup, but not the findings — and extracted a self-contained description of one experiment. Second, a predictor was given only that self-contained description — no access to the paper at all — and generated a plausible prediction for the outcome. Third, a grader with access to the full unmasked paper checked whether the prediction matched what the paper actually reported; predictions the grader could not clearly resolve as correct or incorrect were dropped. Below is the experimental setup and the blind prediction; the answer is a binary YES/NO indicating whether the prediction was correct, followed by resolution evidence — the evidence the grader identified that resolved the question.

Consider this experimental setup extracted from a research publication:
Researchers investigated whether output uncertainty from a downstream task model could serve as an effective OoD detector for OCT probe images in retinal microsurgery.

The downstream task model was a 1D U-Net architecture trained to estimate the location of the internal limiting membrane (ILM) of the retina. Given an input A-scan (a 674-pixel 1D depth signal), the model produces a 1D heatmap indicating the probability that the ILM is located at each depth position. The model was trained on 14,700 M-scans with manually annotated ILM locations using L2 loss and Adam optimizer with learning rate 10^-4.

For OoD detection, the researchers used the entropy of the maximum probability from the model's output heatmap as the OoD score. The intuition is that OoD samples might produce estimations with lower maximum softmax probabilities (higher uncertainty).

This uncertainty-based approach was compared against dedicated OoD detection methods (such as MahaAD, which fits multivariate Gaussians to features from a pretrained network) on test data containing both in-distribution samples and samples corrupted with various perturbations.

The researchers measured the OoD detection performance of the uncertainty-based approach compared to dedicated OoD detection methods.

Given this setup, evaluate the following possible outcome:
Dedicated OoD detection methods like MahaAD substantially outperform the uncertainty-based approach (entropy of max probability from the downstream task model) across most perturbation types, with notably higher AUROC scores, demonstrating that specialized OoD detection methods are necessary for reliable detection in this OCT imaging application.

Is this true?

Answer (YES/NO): YES